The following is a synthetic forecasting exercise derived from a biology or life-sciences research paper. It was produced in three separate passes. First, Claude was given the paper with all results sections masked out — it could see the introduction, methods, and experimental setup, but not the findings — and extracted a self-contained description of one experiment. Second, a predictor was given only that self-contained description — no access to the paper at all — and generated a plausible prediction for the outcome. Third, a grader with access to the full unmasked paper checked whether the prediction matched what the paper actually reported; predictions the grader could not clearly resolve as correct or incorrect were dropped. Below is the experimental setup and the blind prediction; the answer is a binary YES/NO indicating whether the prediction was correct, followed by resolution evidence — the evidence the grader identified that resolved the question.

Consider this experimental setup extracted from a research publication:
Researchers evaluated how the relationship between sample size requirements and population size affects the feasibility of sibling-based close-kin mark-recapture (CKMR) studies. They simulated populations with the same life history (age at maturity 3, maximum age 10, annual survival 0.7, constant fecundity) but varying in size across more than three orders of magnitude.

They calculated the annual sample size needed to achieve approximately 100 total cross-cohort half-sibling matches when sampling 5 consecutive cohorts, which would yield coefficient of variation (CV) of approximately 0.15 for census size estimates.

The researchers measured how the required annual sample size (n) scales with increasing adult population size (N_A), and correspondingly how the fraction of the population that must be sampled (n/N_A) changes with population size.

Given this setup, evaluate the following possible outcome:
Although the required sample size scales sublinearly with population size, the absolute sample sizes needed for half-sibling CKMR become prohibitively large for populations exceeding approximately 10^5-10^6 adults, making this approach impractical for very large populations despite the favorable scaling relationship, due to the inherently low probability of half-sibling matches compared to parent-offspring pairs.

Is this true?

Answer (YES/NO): NO